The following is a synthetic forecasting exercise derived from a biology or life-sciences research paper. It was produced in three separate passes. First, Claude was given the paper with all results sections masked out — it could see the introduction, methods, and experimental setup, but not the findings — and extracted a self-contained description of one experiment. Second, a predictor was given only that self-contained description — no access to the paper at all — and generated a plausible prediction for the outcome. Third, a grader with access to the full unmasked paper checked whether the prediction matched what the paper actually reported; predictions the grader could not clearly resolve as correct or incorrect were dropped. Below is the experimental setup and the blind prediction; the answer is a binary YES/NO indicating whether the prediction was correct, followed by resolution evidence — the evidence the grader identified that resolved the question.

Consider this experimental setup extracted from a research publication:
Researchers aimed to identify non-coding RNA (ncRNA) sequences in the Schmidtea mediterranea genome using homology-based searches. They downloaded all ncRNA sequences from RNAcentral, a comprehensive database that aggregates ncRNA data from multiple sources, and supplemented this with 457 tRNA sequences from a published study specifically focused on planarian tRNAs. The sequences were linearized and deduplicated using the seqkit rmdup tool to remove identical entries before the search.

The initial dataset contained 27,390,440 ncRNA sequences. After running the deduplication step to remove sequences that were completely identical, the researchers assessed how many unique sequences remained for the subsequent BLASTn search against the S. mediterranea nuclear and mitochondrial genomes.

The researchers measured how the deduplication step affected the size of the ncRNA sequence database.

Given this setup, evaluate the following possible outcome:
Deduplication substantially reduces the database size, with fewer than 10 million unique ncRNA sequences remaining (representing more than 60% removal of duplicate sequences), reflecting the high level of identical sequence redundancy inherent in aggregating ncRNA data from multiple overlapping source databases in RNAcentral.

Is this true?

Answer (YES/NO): NO